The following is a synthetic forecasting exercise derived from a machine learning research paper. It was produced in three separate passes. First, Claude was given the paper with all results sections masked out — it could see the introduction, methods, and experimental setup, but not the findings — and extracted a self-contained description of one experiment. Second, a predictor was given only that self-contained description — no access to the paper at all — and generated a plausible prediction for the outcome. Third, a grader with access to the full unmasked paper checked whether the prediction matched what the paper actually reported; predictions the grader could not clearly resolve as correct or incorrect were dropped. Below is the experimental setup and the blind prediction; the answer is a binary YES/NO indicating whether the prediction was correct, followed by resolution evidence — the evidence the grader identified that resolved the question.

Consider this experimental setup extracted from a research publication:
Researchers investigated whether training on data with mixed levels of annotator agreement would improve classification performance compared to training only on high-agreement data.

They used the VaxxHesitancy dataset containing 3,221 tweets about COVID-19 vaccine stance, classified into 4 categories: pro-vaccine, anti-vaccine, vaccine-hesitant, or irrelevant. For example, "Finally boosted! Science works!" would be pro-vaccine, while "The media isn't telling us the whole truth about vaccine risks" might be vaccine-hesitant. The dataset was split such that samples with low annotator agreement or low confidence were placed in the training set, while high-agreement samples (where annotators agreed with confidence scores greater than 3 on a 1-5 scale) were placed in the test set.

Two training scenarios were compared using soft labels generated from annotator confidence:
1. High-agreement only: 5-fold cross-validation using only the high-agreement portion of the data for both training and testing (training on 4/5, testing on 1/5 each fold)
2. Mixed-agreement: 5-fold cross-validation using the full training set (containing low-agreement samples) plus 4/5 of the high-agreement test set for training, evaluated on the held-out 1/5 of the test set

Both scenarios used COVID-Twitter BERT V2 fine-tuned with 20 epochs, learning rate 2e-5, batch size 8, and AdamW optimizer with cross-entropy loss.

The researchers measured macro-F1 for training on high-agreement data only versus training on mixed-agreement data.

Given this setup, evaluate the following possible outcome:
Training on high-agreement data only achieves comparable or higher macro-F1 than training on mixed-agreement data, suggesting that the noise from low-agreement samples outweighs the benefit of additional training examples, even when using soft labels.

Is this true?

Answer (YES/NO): NO